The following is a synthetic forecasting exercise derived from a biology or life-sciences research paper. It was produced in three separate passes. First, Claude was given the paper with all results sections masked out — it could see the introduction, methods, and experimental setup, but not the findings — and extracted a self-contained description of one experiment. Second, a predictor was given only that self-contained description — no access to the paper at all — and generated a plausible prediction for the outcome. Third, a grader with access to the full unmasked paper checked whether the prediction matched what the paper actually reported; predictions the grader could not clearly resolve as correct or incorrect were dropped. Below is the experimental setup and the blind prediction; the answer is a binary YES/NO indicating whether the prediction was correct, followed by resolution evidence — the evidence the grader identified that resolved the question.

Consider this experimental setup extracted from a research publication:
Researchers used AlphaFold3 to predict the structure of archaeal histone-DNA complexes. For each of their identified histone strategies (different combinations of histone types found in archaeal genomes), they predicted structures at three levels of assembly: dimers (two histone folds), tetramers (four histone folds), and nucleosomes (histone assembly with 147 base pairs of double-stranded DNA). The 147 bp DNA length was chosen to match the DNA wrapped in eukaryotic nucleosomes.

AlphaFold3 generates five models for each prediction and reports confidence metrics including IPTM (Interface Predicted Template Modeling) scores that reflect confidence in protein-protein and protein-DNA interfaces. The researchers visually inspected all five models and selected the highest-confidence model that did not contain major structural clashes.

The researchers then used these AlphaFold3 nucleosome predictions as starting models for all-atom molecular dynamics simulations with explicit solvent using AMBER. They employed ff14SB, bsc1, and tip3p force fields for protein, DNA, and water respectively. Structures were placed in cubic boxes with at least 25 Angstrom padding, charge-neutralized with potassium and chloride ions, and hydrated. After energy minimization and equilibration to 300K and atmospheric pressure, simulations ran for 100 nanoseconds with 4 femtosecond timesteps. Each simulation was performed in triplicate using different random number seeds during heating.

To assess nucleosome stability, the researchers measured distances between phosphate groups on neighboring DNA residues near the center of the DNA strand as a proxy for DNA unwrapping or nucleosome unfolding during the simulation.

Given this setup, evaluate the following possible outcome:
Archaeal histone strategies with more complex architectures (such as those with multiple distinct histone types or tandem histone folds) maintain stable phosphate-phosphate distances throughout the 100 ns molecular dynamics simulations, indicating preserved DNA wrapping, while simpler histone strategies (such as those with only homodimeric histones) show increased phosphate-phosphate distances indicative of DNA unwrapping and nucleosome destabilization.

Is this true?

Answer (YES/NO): NO